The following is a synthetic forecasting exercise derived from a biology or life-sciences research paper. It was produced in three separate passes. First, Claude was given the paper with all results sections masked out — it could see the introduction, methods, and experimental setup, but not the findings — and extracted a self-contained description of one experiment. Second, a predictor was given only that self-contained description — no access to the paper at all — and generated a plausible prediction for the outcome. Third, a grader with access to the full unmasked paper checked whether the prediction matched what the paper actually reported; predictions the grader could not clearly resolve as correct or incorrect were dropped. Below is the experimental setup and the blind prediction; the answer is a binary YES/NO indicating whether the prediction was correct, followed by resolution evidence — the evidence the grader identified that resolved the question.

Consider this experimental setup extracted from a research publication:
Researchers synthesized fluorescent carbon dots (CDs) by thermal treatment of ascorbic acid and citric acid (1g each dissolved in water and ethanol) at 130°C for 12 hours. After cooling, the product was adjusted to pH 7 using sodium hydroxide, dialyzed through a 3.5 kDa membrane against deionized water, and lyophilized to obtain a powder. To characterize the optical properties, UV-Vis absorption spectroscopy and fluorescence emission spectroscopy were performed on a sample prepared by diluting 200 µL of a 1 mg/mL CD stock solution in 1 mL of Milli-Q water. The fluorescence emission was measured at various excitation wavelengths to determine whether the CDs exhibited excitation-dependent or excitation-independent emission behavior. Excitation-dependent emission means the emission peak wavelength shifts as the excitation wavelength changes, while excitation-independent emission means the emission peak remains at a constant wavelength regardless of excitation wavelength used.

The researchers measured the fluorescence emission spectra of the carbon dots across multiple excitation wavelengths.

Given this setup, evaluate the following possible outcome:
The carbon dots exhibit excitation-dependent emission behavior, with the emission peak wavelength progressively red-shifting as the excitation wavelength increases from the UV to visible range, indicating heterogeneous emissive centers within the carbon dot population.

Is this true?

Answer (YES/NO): NO